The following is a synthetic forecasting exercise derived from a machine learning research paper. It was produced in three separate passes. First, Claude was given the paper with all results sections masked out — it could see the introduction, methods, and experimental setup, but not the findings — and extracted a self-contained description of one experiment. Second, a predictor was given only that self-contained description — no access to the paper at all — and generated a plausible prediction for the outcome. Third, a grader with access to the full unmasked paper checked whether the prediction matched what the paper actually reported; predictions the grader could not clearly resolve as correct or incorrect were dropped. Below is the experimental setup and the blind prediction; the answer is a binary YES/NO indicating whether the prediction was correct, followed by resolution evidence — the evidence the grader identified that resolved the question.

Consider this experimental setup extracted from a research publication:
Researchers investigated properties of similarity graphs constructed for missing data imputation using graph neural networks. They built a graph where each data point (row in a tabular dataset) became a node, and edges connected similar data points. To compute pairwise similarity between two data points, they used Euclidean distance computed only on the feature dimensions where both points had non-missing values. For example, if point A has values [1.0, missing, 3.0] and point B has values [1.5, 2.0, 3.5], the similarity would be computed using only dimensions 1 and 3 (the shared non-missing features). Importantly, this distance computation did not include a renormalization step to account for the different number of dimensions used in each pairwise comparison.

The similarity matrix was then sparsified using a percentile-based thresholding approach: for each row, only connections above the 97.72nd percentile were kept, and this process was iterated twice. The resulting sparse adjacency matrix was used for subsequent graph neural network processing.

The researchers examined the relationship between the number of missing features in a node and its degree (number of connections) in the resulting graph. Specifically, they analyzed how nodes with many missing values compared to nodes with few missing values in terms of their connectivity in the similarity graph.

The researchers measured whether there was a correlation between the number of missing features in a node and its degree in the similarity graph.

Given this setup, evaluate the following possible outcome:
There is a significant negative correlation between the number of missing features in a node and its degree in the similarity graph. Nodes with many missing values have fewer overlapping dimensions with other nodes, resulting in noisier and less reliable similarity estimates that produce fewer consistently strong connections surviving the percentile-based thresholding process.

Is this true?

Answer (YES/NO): NO